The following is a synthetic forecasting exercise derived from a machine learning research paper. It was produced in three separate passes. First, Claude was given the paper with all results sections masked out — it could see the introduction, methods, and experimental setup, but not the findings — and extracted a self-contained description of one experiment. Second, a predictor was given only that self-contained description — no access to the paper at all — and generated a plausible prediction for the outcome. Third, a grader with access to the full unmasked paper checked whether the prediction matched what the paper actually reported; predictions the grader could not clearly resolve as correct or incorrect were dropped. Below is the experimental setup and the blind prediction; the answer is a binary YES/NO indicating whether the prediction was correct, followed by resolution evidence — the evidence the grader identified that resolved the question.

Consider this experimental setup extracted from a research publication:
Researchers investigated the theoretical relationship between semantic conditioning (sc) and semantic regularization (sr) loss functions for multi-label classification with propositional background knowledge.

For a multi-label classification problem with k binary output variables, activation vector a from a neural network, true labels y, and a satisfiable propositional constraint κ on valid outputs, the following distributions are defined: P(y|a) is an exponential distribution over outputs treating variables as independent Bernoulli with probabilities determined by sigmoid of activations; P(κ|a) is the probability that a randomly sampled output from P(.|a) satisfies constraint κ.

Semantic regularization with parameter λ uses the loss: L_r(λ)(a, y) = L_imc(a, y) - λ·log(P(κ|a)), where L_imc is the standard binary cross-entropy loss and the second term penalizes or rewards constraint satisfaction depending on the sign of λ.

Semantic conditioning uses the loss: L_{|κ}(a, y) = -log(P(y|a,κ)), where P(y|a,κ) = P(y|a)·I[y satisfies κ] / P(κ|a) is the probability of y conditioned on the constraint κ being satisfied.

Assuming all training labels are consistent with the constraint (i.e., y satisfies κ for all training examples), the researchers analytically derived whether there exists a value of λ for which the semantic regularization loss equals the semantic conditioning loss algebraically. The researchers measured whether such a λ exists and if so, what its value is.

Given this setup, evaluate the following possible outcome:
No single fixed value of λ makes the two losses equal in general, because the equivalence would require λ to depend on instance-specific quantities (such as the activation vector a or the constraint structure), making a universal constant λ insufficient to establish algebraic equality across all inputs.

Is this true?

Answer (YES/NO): NO